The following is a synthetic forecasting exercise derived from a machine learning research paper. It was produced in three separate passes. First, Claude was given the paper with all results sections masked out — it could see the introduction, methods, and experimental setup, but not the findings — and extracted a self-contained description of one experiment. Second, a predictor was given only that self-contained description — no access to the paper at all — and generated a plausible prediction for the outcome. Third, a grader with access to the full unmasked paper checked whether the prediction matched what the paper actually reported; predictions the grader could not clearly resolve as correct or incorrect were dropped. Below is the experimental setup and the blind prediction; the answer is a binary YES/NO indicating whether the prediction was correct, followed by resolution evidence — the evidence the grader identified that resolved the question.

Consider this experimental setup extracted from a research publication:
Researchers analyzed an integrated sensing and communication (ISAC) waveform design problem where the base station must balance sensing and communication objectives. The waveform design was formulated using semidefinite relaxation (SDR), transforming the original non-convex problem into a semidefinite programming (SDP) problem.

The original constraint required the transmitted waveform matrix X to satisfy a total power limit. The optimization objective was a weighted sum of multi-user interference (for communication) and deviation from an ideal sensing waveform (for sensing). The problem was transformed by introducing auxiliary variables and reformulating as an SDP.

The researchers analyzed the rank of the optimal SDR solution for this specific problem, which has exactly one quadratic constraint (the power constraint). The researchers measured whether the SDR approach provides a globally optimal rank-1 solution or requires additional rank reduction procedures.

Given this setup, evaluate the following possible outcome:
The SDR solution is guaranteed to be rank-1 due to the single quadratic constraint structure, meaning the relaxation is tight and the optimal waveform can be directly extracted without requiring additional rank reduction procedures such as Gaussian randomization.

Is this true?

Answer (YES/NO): YES